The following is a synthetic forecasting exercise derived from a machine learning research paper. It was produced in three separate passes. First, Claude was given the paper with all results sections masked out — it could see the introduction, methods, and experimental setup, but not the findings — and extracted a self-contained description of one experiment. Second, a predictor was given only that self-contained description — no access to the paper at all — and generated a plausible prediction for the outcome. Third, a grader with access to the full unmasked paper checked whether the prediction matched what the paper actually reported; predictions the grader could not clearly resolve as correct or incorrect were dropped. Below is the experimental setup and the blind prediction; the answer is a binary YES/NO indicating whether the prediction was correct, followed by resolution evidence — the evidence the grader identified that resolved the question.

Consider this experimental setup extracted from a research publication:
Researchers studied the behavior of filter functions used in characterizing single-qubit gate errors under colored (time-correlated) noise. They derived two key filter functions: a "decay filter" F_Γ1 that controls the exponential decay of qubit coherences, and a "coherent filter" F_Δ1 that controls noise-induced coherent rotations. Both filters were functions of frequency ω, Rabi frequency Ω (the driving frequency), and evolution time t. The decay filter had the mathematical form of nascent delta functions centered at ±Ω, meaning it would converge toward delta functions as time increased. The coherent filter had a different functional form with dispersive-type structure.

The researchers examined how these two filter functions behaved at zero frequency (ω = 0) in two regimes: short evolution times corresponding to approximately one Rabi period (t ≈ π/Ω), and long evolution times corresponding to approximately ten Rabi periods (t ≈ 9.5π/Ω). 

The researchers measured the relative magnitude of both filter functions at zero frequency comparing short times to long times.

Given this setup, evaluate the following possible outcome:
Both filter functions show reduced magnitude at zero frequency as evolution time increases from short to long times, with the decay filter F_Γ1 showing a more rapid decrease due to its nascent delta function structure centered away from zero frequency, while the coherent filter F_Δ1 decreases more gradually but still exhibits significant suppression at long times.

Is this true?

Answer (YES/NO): NO